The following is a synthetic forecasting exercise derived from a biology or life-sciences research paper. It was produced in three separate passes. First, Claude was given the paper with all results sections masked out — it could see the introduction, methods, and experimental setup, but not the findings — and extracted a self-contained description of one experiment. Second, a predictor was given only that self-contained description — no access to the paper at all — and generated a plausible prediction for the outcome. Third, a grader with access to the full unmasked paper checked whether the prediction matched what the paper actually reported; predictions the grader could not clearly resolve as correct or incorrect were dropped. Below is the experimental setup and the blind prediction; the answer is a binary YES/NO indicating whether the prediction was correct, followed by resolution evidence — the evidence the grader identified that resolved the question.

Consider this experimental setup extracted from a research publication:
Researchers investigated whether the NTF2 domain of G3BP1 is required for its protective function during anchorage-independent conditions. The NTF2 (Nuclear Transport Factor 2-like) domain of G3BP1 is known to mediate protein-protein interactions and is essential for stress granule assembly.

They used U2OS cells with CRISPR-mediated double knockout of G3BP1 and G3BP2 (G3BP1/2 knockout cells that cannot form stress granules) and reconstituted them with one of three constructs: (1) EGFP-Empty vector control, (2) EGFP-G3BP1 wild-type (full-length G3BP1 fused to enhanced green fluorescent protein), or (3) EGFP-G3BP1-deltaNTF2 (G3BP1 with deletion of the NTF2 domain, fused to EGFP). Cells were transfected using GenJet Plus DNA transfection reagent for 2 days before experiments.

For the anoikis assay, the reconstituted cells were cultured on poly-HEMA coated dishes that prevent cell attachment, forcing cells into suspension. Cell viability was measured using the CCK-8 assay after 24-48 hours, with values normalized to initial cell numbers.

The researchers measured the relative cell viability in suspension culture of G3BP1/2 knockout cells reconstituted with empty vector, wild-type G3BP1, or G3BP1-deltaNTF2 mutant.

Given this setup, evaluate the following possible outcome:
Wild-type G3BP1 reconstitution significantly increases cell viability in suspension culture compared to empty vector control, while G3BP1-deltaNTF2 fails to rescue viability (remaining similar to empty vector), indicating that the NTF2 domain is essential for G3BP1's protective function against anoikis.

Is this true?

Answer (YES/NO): YES